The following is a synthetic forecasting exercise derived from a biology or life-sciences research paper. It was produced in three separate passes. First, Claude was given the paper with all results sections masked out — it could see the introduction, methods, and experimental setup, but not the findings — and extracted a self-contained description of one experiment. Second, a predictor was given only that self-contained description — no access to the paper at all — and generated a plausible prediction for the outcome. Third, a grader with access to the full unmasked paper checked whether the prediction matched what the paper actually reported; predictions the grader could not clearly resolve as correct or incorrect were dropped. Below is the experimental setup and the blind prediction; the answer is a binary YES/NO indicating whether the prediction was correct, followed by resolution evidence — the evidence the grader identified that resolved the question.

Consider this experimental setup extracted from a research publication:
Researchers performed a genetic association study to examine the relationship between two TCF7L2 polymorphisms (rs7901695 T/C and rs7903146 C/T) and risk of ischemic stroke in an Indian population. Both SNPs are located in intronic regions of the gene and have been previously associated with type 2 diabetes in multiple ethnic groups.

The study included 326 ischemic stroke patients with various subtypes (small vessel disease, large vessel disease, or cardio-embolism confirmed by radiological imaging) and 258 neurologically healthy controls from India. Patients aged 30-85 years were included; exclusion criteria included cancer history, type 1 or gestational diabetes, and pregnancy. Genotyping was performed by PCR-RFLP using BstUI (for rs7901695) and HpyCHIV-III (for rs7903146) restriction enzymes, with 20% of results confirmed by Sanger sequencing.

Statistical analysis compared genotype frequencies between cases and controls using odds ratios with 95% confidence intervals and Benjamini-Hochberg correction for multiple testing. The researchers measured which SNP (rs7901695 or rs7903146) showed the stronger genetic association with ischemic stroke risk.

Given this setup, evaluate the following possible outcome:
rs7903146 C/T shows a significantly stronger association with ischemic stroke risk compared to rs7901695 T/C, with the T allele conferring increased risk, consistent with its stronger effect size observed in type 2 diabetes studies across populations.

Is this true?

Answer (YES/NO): NO